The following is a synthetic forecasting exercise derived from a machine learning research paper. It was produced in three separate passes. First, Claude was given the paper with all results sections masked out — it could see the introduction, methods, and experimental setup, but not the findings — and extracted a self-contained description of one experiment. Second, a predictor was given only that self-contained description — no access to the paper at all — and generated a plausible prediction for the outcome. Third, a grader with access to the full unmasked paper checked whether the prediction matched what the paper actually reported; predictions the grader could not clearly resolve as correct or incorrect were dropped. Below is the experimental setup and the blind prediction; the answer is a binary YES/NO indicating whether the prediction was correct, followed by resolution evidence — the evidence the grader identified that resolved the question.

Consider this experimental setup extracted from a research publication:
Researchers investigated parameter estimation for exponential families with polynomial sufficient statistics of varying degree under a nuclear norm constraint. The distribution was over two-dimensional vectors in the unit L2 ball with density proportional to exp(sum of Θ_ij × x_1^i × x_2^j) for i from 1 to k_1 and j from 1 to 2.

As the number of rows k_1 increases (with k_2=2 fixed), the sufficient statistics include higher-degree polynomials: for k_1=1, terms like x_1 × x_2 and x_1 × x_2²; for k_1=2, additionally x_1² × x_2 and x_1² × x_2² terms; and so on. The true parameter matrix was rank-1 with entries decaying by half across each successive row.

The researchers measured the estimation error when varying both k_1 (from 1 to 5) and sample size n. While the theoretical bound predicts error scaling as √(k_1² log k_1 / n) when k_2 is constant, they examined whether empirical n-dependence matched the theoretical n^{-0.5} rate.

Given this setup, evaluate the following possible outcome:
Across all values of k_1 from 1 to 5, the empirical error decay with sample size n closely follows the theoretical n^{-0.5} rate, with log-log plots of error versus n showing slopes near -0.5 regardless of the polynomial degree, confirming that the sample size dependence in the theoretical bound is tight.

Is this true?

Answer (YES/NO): YES